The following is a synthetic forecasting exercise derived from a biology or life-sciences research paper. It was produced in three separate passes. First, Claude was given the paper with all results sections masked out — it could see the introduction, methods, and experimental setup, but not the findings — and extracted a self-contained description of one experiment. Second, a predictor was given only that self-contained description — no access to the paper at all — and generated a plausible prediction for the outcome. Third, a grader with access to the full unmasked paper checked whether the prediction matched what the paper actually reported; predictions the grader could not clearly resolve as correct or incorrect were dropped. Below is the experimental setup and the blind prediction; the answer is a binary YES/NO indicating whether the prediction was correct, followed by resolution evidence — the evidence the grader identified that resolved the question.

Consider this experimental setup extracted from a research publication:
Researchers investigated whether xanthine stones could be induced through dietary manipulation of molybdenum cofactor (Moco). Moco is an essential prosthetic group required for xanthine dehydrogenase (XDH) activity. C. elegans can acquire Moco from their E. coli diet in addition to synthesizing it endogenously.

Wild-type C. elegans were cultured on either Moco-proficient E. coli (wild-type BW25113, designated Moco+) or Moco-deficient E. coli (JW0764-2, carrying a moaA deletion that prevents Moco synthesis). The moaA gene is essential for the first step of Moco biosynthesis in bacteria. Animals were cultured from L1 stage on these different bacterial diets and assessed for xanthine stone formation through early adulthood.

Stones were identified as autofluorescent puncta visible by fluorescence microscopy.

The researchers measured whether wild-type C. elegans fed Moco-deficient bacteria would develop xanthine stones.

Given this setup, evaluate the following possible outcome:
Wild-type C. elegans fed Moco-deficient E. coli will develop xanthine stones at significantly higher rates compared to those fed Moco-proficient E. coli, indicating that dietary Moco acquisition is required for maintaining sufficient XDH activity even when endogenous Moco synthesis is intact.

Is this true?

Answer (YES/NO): YES